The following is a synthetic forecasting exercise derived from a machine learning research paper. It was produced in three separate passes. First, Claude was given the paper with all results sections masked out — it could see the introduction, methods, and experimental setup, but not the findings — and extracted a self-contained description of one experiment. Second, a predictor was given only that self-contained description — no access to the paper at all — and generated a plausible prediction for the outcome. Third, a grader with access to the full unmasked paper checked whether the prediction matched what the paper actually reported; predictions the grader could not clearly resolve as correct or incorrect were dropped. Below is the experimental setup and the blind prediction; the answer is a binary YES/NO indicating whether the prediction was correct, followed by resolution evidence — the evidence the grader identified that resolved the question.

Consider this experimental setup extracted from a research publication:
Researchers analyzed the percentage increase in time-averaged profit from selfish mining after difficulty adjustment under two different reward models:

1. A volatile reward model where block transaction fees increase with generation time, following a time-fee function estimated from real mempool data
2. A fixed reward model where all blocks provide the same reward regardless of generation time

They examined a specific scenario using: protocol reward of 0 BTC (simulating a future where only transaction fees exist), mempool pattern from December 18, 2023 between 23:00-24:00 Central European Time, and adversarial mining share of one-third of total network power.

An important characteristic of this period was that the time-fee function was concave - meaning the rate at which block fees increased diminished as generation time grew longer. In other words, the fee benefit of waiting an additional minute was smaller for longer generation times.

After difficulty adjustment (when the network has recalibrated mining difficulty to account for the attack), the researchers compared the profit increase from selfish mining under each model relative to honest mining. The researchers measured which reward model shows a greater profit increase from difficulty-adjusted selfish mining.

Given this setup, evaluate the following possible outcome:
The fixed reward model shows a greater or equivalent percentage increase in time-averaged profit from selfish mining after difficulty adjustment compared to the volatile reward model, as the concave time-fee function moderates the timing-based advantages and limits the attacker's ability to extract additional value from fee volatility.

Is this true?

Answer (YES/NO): YES